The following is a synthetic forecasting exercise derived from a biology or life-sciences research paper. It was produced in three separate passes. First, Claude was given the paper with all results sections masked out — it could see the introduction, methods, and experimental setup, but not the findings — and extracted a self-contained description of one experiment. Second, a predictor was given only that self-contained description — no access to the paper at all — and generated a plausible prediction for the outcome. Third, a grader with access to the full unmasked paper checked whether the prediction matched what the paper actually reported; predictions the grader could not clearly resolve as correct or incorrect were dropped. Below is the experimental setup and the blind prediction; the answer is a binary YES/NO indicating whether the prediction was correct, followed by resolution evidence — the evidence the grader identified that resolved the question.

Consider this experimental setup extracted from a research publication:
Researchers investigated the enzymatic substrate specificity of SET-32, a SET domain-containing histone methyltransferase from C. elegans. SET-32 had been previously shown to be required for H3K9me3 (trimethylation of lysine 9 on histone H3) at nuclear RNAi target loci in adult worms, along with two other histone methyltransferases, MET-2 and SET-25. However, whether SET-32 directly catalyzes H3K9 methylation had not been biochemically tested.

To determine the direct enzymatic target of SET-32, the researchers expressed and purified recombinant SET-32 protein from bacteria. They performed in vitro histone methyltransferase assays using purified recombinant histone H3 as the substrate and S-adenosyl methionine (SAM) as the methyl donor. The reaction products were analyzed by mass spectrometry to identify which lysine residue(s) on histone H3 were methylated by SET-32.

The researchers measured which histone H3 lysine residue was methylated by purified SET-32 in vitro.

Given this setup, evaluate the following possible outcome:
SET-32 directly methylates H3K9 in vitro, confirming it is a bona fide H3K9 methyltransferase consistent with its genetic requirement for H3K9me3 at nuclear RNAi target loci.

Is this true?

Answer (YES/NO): NO